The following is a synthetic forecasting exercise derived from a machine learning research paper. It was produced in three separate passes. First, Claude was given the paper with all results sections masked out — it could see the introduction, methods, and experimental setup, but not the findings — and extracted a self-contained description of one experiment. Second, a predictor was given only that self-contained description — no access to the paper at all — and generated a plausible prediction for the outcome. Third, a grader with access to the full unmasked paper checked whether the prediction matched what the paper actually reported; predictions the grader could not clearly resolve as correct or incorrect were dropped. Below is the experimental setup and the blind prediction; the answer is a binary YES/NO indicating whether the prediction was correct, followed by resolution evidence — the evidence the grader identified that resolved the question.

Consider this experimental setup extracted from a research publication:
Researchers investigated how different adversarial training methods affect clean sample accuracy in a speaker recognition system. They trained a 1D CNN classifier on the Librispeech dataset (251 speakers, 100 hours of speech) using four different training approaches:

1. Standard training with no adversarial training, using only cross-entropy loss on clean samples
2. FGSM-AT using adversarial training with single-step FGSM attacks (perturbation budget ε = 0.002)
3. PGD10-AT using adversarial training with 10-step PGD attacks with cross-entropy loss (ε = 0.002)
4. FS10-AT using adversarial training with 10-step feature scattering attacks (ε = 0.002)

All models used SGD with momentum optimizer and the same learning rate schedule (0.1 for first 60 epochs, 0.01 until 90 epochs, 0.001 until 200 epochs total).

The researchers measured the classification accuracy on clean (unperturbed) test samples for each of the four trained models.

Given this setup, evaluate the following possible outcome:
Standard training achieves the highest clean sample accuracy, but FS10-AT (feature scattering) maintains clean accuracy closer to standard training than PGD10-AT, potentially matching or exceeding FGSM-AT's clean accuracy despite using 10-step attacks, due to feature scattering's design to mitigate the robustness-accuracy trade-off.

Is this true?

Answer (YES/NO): NO